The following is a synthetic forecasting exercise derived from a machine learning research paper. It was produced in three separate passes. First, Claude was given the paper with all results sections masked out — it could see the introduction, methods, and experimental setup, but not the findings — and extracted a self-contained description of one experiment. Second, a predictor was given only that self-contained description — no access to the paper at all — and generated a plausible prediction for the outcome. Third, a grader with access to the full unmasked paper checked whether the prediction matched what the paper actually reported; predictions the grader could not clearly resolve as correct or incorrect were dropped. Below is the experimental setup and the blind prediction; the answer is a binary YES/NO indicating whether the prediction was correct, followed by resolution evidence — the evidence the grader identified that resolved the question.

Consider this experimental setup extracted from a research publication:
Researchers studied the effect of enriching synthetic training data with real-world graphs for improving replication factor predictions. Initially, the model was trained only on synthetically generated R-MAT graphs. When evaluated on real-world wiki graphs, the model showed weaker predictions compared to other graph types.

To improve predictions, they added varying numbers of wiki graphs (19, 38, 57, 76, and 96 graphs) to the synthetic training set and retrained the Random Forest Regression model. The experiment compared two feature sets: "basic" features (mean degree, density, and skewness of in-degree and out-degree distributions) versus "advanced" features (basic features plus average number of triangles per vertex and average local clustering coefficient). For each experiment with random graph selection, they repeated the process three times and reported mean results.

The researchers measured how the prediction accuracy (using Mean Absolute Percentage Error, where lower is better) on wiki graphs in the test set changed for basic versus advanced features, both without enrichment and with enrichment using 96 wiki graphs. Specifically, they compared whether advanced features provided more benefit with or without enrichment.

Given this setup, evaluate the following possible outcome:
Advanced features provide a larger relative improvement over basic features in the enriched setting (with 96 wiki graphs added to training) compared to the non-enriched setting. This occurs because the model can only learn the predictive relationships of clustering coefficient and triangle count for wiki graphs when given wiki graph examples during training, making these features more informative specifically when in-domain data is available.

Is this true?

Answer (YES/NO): YES